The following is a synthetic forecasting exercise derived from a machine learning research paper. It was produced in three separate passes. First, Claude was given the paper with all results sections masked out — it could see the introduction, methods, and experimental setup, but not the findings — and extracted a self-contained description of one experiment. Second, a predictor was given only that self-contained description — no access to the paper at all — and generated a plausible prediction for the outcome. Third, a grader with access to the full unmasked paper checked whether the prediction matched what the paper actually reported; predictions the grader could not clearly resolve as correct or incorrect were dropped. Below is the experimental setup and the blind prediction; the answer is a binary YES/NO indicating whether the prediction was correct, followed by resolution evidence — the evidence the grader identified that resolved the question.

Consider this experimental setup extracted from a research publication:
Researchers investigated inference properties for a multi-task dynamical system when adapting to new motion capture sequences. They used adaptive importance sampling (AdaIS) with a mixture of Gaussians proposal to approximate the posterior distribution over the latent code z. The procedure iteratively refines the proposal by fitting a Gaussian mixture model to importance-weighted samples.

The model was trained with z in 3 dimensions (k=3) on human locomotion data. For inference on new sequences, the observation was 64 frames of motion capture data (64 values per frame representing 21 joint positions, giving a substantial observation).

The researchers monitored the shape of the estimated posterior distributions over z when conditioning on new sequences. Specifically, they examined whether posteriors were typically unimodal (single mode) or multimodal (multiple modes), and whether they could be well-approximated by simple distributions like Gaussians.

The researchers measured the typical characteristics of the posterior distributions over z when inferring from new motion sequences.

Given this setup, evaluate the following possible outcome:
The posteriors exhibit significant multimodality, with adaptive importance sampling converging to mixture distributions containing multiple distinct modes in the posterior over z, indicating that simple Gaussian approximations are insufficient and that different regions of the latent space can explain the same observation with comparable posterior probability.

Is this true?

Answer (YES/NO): NO